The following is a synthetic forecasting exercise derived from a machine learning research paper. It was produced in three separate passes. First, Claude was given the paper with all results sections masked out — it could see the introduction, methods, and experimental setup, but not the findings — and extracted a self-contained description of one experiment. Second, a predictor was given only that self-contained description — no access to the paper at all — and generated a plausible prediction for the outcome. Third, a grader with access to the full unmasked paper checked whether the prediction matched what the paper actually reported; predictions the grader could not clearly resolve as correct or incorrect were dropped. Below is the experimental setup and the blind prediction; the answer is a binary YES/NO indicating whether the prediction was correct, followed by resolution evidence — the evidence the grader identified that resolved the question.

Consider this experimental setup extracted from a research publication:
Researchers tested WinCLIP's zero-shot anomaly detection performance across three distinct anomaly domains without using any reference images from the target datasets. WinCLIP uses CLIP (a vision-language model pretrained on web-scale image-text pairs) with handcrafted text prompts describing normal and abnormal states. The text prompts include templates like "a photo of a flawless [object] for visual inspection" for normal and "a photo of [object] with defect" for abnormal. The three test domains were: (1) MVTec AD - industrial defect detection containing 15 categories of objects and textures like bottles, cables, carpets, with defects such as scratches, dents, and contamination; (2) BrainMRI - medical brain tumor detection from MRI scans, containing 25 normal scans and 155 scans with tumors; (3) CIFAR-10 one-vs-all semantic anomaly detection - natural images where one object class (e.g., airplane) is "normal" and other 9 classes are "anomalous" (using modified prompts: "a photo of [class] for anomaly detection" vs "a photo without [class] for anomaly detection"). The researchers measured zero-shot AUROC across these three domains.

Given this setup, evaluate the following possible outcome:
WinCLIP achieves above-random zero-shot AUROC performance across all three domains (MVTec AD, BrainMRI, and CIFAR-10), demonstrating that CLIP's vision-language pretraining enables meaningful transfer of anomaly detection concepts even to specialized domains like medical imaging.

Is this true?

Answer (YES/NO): YES